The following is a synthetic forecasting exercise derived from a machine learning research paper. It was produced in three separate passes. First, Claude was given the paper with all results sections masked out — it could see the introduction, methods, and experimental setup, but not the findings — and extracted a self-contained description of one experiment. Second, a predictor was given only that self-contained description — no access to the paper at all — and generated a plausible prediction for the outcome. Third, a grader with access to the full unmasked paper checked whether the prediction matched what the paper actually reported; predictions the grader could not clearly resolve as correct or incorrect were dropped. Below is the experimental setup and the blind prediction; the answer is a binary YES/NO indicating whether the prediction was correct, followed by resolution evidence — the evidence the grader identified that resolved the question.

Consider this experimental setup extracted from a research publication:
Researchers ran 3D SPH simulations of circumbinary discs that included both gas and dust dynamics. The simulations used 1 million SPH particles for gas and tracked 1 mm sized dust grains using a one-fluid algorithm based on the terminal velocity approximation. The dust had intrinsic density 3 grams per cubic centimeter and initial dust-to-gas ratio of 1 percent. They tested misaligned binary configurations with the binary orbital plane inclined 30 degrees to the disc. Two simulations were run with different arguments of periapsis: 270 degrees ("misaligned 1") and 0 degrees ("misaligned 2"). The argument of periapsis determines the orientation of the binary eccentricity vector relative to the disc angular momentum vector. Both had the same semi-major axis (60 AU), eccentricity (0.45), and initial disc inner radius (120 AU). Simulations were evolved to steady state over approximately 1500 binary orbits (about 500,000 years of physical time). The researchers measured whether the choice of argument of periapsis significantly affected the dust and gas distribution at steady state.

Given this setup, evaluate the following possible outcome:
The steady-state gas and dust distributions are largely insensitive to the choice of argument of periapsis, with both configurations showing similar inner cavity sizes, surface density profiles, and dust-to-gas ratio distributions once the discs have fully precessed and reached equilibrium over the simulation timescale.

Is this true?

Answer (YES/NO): YES